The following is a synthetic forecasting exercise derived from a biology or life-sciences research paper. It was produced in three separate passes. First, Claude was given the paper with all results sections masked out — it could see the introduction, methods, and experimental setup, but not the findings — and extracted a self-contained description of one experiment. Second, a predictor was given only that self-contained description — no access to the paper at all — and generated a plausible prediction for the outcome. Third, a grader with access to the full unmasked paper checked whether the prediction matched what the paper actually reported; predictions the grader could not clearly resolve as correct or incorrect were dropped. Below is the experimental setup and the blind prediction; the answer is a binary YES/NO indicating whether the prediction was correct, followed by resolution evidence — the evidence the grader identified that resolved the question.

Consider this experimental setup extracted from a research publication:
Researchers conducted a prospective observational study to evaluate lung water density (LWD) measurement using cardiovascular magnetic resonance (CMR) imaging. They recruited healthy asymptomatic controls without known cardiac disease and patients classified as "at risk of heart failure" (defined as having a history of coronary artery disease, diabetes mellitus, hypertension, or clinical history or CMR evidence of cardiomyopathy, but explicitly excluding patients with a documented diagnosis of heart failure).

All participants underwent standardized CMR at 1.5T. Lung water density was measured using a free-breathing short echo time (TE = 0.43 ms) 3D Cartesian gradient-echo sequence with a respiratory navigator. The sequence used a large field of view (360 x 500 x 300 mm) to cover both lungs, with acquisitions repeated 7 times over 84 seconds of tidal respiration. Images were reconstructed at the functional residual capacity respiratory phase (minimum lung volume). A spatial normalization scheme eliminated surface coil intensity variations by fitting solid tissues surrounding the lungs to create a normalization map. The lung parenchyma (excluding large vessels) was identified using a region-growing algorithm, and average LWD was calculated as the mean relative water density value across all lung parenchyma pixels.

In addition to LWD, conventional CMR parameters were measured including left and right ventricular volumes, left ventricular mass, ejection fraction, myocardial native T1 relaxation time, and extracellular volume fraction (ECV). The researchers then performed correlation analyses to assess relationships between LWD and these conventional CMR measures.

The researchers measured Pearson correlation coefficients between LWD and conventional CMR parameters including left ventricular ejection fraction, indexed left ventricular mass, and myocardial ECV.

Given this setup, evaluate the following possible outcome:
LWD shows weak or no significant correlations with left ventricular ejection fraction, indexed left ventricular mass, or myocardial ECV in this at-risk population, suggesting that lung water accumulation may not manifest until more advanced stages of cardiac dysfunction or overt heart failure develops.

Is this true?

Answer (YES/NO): YES